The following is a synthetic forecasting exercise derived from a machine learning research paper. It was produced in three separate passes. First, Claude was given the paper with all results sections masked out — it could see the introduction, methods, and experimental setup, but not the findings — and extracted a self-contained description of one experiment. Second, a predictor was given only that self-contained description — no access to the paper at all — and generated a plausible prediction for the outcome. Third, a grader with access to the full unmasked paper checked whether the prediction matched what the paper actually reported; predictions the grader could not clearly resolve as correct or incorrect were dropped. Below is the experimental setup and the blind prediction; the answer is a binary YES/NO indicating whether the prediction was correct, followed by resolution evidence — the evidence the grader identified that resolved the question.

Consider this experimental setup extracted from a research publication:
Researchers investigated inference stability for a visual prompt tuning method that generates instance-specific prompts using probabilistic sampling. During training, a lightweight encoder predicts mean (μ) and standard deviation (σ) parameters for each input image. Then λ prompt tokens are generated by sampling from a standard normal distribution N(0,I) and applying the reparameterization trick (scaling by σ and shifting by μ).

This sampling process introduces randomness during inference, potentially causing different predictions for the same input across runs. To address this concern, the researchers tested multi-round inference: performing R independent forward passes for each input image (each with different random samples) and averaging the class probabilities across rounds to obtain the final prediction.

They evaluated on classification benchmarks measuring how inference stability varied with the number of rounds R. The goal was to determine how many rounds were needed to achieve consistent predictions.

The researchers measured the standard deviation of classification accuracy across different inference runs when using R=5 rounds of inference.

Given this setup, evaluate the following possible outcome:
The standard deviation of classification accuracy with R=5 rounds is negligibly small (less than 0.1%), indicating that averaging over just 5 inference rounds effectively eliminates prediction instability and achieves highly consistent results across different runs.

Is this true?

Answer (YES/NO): YES